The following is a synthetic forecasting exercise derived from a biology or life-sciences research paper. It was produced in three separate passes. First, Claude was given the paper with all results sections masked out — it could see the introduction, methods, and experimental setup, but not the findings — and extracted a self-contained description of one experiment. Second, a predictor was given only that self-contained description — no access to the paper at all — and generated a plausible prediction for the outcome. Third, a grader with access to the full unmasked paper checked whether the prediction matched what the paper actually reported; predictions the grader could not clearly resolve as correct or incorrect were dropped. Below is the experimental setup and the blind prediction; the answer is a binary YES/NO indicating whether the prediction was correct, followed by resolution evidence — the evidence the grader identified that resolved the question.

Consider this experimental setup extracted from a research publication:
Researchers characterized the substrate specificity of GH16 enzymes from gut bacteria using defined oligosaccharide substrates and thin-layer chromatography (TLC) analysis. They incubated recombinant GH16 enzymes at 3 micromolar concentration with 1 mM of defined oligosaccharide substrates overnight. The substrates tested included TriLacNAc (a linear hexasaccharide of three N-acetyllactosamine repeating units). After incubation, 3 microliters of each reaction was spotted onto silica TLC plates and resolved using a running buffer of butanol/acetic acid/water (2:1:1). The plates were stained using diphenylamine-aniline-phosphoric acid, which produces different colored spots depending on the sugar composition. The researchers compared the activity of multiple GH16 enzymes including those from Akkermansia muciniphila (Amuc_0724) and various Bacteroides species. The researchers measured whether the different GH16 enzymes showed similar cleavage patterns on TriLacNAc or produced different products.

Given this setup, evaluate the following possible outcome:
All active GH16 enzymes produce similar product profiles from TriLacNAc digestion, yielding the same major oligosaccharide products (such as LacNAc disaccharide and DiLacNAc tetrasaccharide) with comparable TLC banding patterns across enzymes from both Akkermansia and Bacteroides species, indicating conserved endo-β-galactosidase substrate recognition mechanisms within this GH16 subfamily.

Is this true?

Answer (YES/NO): NO